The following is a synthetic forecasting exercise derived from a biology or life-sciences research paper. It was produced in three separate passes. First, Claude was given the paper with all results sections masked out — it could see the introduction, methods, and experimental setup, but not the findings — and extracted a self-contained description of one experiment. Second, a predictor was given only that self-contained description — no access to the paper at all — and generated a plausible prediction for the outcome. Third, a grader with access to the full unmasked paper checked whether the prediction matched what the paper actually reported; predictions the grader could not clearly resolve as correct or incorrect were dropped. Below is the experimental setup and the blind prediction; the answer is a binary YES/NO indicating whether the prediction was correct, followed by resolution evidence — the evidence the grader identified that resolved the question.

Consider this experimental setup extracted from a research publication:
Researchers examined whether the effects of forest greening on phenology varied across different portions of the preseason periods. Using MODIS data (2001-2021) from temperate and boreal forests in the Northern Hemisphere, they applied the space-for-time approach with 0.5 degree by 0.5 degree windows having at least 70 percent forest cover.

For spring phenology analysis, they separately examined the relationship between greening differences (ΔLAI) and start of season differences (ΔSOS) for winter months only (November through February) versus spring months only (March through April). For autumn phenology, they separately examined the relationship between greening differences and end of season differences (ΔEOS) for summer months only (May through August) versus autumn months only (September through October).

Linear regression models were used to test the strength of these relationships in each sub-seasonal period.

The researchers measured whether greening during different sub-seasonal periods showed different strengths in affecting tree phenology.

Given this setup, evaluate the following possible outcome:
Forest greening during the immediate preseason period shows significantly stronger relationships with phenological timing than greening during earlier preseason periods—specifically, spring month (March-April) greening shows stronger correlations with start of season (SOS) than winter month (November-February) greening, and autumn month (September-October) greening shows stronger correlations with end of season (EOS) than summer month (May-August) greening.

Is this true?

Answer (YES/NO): NO